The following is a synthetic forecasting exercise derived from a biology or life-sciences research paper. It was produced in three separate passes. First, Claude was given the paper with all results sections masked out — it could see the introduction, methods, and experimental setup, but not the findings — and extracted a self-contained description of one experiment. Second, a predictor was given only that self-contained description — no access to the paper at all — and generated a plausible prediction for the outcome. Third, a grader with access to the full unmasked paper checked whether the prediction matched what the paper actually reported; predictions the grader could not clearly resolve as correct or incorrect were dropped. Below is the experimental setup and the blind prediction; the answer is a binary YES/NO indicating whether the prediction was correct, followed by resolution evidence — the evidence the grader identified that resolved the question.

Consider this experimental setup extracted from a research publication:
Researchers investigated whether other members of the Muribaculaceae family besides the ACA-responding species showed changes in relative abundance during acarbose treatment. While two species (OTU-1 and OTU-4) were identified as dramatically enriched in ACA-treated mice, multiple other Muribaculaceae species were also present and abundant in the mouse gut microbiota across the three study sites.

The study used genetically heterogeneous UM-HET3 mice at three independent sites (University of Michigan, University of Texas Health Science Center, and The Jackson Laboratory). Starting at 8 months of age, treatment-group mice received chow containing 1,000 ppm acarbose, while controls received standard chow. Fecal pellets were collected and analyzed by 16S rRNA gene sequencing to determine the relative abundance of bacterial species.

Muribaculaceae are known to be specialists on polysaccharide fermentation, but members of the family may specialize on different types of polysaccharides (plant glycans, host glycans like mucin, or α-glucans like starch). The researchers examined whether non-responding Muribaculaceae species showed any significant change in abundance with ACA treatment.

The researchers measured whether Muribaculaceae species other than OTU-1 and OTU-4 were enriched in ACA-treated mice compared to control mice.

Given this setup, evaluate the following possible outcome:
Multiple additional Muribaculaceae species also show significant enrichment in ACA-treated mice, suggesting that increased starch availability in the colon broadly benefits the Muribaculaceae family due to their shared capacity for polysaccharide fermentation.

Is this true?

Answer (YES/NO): NO